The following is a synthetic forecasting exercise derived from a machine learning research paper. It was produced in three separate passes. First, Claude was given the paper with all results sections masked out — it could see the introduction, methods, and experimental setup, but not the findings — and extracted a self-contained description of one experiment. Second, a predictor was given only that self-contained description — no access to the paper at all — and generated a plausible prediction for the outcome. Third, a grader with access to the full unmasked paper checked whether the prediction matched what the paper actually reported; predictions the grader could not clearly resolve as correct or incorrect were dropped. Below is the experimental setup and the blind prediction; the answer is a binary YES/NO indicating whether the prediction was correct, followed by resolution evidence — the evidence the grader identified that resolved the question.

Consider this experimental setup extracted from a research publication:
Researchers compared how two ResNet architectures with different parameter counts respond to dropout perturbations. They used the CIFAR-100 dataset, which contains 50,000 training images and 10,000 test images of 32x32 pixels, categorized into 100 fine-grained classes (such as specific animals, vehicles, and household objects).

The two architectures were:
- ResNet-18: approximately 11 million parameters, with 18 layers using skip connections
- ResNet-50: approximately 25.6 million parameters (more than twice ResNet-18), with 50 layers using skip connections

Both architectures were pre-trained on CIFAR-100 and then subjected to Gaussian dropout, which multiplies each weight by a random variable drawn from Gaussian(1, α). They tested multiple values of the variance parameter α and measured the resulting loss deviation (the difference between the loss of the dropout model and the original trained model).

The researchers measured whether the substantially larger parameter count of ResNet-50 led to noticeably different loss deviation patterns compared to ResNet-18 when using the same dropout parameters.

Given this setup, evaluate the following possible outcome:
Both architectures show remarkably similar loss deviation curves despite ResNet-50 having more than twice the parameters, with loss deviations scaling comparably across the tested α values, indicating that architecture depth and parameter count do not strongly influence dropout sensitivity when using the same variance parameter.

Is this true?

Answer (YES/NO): YES